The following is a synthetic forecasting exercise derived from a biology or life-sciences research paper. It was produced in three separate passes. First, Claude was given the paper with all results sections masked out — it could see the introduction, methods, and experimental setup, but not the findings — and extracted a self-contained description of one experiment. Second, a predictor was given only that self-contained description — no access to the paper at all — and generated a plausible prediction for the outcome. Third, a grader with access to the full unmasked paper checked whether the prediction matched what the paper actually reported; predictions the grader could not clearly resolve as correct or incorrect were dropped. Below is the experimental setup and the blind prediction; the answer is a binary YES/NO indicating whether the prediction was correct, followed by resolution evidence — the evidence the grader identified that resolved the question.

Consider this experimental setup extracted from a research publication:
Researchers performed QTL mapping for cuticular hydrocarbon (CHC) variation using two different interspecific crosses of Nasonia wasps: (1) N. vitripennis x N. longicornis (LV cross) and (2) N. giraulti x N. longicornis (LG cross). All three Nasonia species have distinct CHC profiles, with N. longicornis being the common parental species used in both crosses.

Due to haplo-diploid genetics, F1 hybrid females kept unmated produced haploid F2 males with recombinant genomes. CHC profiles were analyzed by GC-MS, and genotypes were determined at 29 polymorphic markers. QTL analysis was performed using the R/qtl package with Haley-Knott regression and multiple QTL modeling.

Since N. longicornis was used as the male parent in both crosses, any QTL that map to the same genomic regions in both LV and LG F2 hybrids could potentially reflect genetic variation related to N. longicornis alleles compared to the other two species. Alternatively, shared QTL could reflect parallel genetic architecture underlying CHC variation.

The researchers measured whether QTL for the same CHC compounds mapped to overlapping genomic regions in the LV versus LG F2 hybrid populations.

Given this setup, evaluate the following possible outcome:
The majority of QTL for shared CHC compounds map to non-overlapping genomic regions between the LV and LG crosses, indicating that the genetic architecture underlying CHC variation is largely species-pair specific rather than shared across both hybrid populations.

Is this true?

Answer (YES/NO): YES